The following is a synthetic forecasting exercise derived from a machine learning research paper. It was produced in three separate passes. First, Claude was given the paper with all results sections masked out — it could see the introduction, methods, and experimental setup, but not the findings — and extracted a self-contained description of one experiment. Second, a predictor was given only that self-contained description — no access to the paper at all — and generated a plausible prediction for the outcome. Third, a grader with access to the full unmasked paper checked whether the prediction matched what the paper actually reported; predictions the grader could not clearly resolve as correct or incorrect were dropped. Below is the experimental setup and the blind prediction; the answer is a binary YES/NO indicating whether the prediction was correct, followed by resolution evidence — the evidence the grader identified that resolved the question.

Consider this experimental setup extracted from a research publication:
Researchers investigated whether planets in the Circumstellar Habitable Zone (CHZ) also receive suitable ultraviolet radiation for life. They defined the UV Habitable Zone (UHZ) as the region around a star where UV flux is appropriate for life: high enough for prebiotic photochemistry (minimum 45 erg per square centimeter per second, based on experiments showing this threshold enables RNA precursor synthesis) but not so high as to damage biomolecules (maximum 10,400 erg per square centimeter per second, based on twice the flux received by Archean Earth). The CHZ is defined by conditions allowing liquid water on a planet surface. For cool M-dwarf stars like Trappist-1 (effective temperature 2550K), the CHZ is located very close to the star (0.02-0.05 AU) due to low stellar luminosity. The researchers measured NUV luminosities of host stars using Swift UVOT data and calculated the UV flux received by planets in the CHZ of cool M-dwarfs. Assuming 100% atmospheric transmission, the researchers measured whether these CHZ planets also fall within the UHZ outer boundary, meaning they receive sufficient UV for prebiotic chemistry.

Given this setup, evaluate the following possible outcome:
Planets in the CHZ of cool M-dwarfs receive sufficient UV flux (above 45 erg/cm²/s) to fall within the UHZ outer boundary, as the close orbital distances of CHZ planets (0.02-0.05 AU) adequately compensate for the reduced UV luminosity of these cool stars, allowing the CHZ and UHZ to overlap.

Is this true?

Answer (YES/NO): NO